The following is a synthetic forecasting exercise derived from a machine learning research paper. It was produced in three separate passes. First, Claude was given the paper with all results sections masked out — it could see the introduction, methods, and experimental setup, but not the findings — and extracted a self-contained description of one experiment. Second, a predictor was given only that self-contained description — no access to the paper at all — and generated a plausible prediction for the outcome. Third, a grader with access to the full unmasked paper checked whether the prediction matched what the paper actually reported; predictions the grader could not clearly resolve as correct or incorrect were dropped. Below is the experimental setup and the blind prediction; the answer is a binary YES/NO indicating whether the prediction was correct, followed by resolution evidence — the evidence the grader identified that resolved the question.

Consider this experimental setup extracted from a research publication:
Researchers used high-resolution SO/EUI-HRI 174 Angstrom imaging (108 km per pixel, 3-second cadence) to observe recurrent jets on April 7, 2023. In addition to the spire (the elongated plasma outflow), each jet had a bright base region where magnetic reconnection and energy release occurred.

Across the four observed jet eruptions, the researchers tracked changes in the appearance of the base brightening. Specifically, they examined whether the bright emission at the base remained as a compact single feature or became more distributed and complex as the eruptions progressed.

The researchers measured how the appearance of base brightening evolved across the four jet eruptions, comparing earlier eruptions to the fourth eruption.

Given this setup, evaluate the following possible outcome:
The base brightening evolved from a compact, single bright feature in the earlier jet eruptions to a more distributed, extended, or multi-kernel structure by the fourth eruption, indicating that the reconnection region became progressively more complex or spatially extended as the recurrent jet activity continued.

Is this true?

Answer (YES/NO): YES